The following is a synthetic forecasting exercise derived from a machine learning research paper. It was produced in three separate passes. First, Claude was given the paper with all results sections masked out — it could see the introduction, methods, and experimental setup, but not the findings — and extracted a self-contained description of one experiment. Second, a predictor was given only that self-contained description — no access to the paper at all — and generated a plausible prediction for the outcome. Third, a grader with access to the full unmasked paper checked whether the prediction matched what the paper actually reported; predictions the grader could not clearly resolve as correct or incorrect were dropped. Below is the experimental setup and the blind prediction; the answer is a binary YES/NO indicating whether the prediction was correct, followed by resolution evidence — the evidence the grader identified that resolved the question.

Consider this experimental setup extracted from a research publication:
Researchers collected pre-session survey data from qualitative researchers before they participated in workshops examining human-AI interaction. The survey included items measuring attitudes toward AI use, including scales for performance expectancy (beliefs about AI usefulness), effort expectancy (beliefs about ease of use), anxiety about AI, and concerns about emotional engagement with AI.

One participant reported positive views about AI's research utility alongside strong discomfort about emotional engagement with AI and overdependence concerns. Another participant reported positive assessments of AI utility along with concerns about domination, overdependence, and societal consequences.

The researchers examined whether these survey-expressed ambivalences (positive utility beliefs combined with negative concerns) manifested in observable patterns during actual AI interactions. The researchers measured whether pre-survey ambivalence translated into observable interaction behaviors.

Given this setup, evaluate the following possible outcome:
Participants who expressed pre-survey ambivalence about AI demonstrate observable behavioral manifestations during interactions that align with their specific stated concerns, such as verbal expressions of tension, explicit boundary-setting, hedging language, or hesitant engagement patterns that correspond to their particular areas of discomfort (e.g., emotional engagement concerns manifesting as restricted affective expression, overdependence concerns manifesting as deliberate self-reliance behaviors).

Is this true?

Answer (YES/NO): NO